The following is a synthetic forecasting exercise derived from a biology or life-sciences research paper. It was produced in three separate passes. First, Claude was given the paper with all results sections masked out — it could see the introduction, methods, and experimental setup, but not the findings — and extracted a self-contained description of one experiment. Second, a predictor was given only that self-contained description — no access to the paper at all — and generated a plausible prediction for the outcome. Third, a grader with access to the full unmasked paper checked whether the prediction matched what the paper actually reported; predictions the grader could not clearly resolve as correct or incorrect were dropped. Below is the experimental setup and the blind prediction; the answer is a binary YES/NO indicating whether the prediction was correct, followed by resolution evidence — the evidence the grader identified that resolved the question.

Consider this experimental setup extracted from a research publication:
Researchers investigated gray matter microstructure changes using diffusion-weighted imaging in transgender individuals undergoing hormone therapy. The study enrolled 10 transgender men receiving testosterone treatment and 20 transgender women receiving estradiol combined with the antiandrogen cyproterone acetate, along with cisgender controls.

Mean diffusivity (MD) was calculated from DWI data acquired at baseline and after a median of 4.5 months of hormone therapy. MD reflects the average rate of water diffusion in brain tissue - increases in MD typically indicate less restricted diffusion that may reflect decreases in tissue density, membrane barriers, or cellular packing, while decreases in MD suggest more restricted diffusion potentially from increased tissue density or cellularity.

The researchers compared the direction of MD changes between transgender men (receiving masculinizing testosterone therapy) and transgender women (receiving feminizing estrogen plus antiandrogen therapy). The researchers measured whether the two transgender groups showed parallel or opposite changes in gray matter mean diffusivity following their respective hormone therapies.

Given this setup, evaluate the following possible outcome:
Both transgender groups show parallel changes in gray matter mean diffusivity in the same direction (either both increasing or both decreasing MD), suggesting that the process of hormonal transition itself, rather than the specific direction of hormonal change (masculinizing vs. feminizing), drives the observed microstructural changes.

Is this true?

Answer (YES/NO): NO